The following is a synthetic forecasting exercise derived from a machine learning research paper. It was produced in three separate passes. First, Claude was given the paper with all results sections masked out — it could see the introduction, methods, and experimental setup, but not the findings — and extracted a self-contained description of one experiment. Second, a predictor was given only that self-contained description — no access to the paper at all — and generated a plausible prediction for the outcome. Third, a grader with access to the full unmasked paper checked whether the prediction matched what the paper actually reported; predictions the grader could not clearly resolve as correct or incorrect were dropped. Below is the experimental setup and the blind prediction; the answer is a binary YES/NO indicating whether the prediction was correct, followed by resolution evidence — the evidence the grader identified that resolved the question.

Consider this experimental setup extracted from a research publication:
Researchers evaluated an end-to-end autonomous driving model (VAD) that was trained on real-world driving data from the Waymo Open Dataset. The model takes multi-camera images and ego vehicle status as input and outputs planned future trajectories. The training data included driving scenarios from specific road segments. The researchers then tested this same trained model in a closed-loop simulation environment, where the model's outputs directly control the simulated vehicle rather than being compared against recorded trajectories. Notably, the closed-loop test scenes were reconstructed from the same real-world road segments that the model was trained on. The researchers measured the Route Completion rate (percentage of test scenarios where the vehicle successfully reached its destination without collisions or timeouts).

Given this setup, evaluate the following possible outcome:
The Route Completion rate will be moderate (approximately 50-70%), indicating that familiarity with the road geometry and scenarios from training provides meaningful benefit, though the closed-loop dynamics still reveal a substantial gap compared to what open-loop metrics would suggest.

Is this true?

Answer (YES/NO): NO